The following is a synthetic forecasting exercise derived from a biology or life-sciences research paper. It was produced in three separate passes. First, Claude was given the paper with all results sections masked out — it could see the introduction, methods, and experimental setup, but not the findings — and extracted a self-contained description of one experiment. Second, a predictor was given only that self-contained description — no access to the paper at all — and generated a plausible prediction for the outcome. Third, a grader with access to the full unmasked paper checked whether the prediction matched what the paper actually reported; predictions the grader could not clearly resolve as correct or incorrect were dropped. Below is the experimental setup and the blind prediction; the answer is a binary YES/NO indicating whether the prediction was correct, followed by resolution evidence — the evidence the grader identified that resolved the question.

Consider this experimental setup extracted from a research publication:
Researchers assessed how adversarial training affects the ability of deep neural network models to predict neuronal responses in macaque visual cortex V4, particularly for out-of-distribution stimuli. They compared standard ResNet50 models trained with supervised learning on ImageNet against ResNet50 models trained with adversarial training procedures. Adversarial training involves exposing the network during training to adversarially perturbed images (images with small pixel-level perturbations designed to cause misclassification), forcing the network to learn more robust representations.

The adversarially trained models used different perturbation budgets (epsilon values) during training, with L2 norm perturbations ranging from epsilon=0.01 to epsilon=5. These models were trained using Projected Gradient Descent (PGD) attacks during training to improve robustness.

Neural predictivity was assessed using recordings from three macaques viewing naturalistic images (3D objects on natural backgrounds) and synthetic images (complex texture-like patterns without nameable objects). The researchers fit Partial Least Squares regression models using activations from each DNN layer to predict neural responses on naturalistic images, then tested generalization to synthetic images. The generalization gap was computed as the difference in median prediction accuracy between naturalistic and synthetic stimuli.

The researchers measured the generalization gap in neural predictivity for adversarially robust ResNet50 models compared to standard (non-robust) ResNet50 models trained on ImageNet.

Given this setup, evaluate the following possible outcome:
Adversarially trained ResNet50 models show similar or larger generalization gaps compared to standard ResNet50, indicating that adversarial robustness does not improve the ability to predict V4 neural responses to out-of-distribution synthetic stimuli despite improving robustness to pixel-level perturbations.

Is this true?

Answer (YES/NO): NO